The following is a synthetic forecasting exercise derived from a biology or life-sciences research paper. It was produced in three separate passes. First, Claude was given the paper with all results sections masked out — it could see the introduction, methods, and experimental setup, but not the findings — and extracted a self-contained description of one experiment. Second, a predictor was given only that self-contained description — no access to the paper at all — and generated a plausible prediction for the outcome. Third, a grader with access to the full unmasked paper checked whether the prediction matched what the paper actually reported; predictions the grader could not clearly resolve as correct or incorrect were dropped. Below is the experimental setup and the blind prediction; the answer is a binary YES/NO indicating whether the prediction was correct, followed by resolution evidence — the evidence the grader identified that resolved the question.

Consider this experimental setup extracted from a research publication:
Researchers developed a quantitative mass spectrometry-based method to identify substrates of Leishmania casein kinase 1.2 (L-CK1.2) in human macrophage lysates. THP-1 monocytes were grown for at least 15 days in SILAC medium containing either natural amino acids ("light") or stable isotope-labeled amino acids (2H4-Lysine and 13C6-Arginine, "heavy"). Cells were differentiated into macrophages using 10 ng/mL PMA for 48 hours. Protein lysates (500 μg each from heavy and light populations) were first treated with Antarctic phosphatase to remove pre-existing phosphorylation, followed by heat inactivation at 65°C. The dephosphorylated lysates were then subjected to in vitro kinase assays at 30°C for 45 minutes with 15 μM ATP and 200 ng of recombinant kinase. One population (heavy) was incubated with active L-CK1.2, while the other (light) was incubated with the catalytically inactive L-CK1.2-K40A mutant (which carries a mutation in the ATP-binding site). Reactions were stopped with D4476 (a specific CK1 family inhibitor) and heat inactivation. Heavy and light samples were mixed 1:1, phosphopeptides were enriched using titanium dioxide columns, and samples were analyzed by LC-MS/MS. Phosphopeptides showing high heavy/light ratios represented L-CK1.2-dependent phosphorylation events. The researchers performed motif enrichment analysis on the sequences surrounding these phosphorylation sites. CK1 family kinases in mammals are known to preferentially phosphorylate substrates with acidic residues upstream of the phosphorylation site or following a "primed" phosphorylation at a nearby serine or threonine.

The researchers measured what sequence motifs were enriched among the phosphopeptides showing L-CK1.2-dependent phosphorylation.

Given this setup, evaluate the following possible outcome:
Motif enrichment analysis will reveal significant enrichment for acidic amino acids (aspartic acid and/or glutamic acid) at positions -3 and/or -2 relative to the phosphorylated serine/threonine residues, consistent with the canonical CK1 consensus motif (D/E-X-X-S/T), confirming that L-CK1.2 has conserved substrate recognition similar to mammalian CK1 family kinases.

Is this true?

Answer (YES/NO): NO